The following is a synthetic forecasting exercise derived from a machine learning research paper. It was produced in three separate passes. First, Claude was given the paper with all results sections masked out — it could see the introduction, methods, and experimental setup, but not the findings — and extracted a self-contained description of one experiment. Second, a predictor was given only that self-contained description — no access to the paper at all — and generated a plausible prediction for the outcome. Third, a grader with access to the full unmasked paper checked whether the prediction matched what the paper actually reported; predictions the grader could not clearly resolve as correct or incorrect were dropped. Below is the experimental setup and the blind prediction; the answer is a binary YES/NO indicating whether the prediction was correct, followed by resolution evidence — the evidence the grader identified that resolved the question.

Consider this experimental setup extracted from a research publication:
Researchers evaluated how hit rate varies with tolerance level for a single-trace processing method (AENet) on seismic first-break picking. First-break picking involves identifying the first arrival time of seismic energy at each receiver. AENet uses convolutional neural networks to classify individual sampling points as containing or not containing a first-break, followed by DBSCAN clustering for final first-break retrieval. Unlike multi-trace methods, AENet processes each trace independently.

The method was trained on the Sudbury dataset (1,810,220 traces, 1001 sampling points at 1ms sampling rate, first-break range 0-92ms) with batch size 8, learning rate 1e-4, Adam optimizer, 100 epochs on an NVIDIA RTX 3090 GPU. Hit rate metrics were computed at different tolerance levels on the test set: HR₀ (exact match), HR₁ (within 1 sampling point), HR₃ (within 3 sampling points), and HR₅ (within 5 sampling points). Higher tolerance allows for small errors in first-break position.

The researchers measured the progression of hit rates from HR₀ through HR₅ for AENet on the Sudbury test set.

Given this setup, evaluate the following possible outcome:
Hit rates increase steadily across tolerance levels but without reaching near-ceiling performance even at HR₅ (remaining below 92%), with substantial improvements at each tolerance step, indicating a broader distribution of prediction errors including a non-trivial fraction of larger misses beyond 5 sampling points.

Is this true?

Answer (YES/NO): NO